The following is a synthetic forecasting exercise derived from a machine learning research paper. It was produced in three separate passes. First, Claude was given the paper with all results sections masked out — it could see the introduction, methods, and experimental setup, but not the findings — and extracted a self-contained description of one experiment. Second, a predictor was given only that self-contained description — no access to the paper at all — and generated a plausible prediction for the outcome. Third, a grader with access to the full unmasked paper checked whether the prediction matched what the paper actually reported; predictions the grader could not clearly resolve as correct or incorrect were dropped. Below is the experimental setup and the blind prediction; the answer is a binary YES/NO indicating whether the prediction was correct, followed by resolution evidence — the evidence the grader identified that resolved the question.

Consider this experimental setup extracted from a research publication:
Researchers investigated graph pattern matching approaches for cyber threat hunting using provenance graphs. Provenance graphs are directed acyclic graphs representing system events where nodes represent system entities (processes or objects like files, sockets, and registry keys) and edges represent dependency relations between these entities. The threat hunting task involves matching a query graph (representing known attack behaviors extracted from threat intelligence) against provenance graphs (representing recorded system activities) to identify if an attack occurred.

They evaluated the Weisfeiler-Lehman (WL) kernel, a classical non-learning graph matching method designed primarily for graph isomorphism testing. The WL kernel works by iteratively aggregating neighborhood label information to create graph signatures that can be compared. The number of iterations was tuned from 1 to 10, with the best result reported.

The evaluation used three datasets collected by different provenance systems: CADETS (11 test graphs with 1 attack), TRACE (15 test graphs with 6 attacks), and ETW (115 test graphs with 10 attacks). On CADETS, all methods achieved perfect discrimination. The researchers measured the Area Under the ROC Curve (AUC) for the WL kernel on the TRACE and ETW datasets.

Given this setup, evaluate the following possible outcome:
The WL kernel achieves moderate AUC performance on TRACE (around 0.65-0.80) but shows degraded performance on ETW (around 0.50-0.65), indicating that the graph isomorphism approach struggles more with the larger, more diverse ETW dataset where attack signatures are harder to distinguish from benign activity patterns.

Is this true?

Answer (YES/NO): NO